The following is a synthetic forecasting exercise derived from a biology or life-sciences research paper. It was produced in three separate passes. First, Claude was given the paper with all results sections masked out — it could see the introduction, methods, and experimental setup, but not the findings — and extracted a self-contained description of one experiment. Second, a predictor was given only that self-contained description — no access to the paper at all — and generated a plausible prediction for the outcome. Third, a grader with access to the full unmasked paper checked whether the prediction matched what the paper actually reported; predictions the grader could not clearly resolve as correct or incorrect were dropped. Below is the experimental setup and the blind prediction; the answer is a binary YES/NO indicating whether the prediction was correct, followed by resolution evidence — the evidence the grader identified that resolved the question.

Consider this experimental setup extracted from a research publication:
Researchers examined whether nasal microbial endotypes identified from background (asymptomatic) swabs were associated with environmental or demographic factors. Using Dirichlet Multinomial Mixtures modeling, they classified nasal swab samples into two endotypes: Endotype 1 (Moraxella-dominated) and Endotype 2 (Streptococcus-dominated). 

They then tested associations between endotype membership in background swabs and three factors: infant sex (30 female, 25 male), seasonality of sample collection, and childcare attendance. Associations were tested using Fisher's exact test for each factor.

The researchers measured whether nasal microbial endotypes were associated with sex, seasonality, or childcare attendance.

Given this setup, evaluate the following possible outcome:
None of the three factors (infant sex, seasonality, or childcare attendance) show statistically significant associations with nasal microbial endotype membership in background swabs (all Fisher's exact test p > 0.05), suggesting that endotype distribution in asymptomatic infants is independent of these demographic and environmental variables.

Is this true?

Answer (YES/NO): YES